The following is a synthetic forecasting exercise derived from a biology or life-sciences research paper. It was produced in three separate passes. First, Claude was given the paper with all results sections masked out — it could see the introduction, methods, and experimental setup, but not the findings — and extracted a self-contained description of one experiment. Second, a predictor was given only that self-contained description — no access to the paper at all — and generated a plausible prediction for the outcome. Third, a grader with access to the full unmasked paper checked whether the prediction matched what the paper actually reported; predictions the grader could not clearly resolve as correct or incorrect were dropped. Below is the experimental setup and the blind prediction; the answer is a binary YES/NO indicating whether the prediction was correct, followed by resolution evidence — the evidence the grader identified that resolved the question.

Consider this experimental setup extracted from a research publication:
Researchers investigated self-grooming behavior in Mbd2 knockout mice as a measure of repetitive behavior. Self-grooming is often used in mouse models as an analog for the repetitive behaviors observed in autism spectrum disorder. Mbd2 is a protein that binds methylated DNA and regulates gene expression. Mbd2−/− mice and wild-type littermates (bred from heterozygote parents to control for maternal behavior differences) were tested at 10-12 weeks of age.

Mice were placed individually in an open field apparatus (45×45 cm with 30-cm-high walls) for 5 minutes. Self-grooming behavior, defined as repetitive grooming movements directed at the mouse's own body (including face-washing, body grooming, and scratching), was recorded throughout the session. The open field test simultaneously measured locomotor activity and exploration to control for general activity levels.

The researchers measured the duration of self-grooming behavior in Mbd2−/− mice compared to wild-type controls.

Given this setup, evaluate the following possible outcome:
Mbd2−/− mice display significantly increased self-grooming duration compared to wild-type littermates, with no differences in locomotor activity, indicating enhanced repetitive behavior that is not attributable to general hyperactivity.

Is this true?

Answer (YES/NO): YES